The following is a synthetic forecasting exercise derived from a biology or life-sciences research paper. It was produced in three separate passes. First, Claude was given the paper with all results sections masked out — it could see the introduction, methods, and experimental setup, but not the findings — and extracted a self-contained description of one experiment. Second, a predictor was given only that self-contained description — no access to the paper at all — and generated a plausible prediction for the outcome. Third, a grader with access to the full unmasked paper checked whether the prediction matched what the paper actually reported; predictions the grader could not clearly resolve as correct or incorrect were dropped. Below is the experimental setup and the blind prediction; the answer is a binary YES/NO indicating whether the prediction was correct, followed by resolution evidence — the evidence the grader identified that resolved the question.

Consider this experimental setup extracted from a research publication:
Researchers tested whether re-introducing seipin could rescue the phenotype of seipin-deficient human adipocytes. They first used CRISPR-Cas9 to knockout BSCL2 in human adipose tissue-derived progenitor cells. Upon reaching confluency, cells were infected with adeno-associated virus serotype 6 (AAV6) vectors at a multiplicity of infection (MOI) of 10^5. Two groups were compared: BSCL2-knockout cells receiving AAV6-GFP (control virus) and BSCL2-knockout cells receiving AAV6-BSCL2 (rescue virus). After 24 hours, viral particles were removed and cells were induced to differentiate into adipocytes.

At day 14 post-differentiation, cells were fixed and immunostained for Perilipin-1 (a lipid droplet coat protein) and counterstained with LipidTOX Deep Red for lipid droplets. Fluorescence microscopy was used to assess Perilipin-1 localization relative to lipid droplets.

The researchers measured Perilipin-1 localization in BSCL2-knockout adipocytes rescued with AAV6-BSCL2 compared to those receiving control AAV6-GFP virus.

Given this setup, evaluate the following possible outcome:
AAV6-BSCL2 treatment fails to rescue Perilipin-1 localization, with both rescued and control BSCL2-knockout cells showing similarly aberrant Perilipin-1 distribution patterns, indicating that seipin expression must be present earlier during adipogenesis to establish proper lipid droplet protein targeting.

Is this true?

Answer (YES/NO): NO